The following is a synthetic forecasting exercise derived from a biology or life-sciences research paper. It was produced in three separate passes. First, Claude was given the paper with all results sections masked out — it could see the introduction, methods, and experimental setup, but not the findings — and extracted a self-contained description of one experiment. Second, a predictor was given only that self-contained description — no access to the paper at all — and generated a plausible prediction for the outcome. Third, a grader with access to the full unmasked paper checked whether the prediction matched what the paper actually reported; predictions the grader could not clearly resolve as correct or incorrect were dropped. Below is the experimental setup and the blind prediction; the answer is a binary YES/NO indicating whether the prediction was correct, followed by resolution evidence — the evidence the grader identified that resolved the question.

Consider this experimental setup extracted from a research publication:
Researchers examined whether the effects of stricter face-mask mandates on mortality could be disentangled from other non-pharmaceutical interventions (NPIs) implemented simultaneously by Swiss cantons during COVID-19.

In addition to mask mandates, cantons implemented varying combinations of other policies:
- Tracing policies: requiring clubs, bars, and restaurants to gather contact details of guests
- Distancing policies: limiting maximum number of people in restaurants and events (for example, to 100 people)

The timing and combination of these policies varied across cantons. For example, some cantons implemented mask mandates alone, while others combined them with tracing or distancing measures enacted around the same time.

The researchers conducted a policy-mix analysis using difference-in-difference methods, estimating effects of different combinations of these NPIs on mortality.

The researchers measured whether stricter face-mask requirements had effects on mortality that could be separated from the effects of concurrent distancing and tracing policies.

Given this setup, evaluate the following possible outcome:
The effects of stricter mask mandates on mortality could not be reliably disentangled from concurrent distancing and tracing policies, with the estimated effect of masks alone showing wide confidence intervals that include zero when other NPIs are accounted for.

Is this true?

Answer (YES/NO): YES